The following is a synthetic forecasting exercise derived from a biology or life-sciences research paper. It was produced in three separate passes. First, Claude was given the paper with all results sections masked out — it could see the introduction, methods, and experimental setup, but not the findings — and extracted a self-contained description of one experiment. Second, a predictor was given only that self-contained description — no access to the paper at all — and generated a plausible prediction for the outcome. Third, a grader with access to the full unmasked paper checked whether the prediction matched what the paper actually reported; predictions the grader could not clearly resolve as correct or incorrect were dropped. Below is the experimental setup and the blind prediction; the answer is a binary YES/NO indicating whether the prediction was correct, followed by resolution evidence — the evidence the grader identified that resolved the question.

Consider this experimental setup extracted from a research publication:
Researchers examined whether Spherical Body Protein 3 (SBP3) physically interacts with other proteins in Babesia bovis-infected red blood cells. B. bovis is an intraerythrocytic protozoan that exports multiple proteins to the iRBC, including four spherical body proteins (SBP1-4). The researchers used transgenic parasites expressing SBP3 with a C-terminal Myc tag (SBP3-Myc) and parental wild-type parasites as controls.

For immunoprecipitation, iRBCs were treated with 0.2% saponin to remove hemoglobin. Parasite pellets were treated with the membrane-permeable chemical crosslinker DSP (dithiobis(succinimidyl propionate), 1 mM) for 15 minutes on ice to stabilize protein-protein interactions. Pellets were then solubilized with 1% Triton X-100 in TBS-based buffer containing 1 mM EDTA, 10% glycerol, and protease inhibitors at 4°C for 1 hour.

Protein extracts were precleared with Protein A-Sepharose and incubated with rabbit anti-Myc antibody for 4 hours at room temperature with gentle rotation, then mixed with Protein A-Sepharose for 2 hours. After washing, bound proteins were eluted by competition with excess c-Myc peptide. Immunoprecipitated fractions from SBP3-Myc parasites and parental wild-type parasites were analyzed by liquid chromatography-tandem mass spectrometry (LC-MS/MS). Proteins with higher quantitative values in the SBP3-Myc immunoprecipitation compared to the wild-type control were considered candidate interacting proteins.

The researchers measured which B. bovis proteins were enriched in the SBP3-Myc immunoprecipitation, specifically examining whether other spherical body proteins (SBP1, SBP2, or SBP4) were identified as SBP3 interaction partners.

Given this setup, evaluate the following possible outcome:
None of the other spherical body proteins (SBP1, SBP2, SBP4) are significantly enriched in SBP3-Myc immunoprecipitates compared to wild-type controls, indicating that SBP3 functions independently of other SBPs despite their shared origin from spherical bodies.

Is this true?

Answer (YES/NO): YES